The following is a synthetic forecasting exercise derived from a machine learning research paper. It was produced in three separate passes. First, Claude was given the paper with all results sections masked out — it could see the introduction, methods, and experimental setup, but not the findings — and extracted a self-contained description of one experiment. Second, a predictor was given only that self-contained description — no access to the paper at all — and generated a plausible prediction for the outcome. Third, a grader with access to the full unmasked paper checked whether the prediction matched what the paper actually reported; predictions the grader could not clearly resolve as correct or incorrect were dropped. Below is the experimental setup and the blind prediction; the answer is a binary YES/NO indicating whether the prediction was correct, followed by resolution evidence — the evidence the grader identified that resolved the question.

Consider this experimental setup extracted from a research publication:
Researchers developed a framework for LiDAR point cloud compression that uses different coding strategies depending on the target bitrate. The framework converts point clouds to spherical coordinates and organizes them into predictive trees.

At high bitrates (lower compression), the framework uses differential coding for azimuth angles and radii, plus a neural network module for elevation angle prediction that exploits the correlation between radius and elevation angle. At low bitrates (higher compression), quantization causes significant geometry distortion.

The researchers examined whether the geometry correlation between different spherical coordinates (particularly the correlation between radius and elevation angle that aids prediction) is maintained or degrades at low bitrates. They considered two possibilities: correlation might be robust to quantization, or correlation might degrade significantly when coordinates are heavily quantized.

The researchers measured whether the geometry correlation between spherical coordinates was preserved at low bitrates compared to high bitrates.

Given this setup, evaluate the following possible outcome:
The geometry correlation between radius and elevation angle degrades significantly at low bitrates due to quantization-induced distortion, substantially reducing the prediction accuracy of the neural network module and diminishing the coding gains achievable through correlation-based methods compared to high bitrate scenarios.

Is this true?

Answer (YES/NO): YES